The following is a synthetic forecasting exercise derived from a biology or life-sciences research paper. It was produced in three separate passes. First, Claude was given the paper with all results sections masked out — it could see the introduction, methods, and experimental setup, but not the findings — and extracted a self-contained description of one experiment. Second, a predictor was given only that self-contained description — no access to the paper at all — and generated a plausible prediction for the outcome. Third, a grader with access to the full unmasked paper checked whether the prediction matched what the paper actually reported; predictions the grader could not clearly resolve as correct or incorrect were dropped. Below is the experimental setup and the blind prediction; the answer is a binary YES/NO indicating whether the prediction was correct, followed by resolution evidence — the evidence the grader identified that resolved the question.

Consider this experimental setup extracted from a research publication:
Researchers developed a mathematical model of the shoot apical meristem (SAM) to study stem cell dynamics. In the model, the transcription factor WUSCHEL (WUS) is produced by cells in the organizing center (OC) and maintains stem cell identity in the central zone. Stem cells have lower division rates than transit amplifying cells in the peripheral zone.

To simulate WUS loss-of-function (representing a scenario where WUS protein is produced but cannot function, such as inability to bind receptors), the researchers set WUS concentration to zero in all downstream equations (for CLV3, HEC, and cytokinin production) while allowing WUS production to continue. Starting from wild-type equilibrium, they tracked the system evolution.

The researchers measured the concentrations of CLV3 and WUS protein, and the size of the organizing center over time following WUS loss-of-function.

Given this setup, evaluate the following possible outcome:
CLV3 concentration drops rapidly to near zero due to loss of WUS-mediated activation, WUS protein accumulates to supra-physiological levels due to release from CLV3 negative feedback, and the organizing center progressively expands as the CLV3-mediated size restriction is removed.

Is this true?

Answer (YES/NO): YES